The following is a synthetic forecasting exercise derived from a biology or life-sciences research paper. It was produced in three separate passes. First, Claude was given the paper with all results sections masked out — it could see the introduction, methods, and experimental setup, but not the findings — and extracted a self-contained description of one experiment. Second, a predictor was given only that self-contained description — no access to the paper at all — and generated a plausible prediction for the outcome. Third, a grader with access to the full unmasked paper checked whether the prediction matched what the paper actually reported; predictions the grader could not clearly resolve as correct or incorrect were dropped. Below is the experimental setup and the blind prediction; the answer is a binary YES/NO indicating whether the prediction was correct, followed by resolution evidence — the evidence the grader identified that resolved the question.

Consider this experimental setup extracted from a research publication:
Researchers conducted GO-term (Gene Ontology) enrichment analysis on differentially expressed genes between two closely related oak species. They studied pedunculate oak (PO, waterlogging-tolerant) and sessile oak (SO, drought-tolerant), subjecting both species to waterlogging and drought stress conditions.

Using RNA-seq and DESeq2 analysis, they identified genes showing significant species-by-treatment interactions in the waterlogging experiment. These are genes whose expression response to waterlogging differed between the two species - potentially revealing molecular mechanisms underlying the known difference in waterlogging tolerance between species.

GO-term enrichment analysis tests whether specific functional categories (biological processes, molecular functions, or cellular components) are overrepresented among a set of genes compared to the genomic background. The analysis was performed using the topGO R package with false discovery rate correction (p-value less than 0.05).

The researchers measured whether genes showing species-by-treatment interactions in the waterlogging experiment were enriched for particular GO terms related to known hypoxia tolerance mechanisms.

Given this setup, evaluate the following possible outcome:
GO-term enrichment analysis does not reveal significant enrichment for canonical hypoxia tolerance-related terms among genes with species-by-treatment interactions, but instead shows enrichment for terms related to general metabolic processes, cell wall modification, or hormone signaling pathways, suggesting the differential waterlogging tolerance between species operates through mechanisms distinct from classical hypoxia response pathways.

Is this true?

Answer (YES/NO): NO